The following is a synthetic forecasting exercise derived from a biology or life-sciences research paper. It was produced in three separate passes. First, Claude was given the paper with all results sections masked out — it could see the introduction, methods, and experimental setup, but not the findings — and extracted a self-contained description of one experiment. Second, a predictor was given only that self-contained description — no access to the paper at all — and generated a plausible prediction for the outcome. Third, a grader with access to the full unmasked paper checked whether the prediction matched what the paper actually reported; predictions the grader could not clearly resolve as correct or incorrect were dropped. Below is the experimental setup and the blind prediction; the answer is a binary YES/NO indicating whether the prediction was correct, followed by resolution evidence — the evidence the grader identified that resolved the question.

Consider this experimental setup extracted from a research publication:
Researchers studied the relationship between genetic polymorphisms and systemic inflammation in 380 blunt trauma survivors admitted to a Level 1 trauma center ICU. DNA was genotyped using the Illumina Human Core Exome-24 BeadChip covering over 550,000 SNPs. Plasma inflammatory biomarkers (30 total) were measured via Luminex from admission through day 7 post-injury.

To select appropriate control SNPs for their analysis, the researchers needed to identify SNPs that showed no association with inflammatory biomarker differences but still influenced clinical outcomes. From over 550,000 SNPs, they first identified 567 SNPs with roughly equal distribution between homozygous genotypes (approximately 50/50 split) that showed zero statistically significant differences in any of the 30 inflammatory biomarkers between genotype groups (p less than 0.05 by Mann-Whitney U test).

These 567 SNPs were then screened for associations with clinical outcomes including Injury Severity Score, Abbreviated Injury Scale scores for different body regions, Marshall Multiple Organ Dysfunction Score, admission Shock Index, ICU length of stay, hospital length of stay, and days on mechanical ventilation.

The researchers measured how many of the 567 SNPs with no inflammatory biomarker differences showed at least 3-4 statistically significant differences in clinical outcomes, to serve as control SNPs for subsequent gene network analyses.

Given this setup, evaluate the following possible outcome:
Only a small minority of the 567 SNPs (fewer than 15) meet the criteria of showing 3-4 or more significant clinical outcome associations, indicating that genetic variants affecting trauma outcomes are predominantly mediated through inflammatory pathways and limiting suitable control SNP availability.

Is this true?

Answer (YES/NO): NO